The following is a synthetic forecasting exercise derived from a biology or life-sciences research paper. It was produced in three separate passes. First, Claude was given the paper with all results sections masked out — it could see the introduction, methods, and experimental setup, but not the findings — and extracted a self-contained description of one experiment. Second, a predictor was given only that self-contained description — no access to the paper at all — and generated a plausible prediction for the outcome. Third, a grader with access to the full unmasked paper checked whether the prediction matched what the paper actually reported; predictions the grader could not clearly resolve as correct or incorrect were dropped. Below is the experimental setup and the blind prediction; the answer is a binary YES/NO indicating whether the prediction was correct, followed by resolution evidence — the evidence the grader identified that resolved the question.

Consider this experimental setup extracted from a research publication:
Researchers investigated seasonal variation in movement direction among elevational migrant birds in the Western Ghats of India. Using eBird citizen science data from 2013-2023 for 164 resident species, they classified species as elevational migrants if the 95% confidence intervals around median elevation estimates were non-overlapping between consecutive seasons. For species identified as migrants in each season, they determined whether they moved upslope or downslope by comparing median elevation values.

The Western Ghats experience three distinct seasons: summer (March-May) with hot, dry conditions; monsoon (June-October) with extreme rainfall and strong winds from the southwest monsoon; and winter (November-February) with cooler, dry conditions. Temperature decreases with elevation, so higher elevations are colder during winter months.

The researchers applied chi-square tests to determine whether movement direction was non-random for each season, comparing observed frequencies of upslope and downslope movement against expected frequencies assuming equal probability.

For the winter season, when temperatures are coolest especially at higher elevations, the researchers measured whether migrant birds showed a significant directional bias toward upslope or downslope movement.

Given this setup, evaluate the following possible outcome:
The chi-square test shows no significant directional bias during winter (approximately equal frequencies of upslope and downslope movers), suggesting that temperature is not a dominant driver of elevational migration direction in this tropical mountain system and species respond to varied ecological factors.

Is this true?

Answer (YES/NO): YES